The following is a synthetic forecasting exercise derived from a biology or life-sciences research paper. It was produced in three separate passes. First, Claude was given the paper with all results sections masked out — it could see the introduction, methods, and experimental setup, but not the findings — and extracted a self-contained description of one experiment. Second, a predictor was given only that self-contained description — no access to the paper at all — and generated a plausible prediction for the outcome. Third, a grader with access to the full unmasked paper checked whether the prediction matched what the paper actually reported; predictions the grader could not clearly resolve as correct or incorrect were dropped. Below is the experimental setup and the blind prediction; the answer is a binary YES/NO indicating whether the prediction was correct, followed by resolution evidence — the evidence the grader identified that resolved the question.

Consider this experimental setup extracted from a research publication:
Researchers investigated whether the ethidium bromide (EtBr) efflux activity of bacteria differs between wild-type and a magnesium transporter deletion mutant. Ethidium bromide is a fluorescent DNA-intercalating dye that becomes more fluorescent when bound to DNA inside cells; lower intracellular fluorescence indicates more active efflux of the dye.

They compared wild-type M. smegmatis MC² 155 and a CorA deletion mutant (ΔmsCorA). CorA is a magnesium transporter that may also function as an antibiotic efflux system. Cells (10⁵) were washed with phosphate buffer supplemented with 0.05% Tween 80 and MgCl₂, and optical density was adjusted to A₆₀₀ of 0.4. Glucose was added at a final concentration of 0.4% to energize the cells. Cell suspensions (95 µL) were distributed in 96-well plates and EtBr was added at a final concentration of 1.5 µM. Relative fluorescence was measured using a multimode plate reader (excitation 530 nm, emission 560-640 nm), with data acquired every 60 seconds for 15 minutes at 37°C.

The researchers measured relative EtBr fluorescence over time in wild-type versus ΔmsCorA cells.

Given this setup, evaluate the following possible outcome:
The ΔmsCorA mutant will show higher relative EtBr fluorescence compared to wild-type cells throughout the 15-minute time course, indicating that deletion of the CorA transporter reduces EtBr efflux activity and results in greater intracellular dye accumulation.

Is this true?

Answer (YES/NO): YES